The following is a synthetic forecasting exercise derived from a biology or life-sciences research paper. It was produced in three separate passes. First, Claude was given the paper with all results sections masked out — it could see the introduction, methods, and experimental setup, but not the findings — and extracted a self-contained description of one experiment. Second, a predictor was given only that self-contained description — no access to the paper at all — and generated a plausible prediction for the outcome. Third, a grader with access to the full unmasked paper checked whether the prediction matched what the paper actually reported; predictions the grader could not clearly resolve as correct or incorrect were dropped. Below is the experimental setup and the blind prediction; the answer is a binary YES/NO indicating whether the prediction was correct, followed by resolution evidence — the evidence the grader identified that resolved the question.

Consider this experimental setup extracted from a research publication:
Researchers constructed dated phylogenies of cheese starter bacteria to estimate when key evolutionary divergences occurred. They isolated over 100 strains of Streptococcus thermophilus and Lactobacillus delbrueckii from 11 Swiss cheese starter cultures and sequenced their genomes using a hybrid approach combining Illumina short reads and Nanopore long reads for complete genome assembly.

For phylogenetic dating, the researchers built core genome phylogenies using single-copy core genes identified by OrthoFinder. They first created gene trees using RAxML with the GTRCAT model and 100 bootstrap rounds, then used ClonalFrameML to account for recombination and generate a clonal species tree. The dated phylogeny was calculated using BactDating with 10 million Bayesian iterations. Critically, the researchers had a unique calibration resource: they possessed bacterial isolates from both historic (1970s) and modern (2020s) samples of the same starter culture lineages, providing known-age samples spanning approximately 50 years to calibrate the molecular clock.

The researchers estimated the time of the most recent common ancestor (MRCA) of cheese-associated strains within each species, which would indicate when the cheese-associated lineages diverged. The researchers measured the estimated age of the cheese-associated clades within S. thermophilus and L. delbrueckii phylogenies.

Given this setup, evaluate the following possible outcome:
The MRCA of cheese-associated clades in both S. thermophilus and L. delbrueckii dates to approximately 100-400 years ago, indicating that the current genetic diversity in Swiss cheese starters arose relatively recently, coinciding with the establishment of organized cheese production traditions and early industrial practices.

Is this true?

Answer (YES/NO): NO